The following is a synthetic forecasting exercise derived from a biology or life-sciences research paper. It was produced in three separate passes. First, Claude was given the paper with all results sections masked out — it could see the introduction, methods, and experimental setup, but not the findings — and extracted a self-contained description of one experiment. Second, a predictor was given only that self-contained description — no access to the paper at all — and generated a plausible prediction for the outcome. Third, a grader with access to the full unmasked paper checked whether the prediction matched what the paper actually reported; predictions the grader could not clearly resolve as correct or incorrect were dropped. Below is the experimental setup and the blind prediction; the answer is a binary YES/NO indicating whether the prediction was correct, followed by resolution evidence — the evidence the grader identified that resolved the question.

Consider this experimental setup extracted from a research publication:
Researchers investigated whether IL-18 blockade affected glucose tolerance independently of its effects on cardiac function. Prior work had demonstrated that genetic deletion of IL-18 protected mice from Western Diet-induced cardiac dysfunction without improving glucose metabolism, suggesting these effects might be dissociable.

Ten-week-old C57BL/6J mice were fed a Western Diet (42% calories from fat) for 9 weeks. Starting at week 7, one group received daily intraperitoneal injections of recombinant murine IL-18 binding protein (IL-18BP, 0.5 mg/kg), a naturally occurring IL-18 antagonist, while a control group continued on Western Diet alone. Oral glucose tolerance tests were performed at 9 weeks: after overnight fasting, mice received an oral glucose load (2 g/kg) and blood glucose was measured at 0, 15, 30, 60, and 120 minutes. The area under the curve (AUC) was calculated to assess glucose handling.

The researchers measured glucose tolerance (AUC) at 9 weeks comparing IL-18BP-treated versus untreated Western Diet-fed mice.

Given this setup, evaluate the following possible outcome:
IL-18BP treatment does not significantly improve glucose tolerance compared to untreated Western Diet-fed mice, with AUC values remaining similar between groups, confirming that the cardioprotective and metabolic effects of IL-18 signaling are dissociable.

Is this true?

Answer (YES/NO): YES